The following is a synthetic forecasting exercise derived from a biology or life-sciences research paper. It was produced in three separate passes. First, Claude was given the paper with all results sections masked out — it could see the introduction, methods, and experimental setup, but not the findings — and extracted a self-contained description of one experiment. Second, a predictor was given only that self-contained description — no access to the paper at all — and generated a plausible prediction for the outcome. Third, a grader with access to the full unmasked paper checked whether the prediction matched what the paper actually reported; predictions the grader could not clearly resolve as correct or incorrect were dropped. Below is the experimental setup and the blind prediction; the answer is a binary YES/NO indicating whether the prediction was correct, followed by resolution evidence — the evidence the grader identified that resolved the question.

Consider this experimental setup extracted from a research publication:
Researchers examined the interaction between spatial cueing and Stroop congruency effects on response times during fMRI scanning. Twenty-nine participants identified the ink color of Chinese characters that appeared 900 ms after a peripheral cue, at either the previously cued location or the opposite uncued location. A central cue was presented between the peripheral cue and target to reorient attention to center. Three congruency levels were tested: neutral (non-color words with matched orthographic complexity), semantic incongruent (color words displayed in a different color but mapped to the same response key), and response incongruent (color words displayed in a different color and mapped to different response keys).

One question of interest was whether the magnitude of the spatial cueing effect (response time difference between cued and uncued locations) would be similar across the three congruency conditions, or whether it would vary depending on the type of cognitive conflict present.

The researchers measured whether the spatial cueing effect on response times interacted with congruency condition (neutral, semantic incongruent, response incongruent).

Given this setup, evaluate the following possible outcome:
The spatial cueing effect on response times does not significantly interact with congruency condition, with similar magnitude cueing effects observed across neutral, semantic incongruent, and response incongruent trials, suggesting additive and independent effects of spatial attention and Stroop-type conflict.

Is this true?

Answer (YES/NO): YES